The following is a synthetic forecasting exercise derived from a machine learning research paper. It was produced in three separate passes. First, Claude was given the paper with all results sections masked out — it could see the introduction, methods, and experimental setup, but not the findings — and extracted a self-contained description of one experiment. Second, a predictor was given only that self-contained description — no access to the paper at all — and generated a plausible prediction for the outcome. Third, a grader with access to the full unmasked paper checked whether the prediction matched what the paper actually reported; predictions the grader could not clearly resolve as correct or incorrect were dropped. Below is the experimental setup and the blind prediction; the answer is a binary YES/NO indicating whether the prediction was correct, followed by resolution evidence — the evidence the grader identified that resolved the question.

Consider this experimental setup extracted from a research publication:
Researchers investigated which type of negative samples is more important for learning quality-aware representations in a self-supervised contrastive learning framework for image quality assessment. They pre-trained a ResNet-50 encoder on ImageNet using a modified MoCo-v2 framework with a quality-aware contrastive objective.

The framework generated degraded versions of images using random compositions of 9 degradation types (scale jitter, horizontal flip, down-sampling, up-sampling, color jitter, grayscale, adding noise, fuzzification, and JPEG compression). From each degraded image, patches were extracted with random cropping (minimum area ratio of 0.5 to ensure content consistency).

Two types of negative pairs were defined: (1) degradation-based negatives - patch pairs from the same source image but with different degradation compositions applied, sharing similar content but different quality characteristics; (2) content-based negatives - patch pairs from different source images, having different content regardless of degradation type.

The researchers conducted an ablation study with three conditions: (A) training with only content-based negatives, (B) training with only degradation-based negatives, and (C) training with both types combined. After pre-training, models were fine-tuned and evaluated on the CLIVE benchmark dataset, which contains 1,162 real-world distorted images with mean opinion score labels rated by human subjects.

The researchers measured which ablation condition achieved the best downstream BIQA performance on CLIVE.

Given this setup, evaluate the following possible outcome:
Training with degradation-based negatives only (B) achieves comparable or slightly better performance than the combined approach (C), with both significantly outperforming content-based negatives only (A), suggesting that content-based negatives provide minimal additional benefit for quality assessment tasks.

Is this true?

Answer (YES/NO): NO